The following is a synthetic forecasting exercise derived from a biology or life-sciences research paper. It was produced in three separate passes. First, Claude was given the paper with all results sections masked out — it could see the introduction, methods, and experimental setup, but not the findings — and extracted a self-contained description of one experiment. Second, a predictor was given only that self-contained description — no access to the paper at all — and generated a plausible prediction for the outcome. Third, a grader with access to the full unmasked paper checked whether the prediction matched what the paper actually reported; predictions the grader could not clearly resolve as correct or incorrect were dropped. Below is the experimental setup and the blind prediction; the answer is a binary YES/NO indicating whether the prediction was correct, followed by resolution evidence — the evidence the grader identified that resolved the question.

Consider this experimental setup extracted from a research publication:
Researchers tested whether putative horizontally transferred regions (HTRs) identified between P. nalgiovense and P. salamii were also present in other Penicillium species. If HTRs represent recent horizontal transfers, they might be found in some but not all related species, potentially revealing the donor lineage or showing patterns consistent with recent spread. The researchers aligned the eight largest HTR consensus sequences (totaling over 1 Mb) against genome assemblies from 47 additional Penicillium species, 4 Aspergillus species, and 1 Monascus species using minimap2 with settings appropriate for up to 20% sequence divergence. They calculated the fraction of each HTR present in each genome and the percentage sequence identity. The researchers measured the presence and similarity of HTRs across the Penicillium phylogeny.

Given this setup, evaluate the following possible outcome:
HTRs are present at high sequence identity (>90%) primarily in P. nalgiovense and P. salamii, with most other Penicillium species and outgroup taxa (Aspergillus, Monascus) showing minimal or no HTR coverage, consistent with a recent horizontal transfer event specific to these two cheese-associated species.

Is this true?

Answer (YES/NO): NO